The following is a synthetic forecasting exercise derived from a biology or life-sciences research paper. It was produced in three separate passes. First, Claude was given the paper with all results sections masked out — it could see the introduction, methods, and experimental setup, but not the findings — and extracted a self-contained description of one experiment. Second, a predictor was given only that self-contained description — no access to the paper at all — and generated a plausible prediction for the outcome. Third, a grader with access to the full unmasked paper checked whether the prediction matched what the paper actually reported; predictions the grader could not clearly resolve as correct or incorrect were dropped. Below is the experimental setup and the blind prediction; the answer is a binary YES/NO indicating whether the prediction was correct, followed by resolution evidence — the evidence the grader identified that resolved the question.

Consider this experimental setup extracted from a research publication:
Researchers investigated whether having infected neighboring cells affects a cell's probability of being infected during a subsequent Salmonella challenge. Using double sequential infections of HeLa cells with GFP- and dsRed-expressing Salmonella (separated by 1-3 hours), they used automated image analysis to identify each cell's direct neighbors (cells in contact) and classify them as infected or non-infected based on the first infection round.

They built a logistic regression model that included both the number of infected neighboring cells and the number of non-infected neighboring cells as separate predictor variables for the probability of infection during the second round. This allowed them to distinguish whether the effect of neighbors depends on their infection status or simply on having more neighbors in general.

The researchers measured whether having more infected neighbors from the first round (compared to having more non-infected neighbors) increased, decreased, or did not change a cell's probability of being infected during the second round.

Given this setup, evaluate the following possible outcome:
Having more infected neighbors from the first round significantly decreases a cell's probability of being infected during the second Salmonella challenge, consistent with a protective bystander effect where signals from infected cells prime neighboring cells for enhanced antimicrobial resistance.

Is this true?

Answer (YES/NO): NO